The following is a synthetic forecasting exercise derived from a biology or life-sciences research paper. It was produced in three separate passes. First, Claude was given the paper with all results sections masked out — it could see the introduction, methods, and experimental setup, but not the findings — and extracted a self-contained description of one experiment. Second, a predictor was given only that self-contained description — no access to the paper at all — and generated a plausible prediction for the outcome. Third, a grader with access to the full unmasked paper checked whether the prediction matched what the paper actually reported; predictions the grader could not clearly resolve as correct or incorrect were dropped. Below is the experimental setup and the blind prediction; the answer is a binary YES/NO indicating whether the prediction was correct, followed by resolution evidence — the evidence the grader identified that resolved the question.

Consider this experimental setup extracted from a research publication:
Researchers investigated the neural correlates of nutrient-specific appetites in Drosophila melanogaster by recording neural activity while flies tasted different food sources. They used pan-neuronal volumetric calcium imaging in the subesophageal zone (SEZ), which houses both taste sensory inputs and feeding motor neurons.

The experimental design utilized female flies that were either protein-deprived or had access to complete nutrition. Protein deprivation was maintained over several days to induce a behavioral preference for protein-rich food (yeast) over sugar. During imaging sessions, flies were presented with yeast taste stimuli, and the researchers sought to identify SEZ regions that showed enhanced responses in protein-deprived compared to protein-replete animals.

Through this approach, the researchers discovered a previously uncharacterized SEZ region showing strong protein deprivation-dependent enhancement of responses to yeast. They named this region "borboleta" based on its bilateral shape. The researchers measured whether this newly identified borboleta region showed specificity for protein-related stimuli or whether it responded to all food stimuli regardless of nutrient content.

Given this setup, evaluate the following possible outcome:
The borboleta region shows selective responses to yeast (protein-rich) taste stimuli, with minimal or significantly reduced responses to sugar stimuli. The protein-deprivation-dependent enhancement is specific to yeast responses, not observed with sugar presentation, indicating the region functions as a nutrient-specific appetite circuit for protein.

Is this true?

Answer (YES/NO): YES